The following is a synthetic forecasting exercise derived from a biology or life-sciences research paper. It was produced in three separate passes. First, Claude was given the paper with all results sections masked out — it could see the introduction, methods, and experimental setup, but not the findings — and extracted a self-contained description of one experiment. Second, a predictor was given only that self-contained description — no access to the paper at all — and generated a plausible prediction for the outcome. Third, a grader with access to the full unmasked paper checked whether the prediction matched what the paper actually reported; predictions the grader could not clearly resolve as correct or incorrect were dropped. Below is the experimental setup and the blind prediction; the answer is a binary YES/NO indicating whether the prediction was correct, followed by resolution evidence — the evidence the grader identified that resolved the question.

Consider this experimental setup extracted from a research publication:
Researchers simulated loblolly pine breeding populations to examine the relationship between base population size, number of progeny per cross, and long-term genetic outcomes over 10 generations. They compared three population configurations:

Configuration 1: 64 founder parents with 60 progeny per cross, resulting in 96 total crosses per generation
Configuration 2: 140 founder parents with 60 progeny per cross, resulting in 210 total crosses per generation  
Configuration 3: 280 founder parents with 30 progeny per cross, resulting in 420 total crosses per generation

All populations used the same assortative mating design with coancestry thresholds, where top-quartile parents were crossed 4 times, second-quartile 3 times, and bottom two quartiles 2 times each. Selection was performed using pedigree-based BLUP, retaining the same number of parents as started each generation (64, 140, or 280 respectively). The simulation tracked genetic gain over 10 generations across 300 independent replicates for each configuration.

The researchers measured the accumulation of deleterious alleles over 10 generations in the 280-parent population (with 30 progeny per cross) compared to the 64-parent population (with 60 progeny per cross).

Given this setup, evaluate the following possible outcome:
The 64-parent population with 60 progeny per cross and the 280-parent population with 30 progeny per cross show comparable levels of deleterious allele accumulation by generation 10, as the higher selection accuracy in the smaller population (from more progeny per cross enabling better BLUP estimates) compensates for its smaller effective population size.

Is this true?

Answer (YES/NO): NO